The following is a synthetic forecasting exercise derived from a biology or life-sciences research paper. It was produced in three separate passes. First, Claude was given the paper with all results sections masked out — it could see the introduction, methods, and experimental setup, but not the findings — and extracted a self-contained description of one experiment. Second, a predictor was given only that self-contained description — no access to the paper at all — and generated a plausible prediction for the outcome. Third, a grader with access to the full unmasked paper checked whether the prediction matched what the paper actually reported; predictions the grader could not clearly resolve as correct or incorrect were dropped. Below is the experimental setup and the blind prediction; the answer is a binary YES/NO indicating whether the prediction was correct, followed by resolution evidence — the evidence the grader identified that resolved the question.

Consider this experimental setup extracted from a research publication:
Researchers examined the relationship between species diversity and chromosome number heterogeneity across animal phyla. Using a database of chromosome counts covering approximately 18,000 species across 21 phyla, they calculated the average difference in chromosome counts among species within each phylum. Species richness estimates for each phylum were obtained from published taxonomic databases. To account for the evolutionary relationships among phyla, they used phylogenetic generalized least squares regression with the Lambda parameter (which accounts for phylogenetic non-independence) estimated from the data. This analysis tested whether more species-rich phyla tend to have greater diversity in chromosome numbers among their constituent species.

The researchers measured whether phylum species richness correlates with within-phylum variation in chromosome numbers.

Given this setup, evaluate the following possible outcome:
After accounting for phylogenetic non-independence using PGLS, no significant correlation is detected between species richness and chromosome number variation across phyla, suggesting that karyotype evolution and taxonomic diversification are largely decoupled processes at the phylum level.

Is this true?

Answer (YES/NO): YES